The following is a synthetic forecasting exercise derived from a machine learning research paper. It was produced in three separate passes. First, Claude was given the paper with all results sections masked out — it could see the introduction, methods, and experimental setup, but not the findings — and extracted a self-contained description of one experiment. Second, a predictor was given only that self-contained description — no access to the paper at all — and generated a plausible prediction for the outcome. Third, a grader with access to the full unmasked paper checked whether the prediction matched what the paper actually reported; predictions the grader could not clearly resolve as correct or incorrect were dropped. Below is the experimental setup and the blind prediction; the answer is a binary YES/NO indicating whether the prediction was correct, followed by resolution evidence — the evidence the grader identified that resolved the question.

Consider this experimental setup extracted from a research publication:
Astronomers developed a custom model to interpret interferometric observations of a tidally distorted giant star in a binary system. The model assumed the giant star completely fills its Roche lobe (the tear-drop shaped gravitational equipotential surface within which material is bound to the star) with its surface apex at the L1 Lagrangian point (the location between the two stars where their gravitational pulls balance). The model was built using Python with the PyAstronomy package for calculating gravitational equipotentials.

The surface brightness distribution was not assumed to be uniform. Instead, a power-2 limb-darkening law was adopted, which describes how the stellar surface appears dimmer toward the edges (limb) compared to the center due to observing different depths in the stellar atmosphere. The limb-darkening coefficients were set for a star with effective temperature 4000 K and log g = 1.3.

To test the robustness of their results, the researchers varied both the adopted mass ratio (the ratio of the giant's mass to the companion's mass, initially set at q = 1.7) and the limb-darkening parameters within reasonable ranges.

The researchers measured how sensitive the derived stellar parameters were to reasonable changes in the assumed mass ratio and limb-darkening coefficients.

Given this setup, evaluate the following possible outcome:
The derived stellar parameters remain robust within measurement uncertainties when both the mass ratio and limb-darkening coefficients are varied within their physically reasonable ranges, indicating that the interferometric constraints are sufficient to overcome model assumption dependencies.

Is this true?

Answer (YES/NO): YES